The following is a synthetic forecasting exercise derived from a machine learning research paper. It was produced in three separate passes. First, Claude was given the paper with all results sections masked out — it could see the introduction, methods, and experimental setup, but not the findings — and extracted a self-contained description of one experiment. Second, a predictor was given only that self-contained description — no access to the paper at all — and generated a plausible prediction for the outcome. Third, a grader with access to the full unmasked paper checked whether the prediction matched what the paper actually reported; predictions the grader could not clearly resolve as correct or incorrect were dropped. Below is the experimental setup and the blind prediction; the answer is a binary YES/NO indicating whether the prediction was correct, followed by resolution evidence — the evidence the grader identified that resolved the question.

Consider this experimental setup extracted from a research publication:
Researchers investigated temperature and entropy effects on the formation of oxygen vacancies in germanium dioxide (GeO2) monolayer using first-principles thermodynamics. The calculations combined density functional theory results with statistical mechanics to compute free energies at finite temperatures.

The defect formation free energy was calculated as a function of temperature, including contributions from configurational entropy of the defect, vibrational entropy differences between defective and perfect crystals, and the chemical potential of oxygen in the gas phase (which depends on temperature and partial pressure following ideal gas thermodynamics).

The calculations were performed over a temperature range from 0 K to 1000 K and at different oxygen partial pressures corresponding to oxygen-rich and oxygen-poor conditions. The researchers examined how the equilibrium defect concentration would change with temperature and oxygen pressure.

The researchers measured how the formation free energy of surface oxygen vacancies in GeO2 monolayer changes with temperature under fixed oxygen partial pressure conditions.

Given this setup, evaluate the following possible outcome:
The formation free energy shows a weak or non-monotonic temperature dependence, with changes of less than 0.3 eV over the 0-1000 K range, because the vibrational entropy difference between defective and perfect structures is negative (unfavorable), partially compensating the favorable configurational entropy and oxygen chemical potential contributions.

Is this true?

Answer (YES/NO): NO